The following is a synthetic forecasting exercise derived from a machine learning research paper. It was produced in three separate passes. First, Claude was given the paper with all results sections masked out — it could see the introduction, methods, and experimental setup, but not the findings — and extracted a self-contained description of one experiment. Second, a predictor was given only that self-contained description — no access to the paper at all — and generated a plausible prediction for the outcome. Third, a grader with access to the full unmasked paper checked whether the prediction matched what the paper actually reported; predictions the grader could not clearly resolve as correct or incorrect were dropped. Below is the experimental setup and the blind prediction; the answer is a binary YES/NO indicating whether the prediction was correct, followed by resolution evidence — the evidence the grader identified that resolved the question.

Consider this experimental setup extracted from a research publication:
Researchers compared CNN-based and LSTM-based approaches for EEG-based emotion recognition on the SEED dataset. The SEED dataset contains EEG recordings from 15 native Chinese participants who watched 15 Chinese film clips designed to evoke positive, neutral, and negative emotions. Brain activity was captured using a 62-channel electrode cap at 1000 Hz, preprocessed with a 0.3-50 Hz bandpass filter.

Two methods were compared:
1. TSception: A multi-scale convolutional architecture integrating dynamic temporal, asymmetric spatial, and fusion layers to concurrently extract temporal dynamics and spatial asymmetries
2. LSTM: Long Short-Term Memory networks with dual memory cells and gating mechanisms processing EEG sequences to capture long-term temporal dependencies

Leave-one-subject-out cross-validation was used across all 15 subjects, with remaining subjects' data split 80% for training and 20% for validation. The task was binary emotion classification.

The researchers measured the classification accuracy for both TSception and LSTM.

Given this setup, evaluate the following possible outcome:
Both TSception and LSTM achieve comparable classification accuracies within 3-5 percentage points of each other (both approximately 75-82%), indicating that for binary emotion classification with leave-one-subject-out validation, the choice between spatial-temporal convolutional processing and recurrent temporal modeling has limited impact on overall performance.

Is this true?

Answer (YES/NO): NO